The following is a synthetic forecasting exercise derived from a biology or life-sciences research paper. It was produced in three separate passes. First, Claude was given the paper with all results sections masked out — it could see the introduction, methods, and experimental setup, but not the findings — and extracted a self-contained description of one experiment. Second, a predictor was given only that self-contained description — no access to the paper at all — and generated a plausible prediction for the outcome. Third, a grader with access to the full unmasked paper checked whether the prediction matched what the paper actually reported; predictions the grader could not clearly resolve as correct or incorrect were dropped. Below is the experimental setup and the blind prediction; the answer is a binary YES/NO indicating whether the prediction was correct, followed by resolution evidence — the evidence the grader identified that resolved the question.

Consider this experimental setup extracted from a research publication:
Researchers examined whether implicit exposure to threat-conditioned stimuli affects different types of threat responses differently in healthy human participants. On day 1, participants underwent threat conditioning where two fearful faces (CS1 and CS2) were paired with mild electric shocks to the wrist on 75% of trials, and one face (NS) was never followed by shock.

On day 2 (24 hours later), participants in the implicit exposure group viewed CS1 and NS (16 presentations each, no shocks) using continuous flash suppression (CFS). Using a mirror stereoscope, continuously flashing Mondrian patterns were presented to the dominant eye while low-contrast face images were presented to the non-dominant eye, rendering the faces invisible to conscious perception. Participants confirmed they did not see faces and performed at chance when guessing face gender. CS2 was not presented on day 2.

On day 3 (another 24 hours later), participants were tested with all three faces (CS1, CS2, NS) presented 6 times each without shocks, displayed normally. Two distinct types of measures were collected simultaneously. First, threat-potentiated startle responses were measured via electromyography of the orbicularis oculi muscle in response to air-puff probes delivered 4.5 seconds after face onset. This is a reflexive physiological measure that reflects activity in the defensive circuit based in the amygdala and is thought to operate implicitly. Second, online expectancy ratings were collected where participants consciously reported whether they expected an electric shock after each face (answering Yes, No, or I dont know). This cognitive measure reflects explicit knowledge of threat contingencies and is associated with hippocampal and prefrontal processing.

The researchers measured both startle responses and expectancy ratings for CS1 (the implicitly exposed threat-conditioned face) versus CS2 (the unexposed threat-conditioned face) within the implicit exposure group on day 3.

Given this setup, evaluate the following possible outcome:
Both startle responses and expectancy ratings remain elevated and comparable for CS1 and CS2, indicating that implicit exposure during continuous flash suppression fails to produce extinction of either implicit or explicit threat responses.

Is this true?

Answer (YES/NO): NO